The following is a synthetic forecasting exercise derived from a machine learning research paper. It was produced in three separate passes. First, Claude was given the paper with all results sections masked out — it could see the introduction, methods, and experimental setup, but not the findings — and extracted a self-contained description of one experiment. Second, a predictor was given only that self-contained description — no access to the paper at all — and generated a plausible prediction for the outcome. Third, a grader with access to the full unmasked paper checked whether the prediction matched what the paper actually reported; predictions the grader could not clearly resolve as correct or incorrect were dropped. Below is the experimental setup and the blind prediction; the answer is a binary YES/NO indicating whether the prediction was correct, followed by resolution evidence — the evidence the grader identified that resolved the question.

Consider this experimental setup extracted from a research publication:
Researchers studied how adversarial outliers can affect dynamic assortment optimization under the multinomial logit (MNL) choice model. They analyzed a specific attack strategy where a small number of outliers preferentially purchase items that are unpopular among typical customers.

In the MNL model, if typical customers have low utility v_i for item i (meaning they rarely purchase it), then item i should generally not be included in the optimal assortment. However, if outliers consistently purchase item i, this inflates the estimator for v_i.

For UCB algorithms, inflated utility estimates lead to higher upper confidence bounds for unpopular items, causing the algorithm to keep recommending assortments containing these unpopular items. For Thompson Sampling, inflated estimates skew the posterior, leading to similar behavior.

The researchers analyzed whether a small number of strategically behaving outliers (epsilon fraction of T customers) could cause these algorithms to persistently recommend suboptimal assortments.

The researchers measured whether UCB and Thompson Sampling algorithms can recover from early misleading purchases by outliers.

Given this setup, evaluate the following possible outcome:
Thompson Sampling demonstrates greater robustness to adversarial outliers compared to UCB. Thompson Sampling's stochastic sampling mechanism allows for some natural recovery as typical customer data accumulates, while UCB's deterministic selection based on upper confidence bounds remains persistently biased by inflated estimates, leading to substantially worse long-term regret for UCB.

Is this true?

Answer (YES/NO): NO